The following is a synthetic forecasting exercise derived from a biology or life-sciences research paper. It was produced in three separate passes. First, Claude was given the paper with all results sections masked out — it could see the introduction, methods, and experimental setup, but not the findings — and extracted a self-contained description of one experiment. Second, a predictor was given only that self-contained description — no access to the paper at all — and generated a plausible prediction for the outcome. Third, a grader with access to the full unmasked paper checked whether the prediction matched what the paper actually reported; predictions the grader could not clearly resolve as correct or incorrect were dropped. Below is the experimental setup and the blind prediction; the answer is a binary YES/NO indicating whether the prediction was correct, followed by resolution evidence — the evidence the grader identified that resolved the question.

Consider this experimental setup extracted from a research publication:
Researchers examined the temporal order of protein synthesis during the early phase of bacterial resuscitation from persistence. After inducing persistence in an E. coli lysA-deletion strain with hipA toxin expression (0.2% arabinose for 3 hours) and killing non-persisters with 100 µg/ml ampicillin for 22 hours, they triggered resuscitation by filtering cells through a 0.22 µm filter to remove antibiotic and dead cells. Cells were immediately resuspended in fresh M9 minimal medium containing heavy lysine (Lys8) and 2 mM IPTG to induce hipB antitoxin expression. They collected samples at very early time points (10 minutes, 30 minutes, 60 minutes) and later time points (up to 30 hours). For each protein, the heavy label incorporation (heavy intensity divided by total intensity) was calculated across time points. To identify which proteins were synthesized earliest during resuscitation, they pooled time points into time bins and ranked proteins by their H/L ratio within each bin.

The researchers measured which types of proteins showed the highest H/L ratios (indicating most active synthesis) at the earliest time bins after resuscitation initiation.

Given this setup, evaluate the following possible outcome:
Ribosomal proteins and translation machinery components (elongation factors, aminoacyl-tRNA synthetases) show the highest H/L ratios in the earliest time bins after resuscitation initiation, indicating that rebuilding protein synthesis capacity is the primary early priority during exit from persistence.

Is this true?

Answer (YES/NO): NO